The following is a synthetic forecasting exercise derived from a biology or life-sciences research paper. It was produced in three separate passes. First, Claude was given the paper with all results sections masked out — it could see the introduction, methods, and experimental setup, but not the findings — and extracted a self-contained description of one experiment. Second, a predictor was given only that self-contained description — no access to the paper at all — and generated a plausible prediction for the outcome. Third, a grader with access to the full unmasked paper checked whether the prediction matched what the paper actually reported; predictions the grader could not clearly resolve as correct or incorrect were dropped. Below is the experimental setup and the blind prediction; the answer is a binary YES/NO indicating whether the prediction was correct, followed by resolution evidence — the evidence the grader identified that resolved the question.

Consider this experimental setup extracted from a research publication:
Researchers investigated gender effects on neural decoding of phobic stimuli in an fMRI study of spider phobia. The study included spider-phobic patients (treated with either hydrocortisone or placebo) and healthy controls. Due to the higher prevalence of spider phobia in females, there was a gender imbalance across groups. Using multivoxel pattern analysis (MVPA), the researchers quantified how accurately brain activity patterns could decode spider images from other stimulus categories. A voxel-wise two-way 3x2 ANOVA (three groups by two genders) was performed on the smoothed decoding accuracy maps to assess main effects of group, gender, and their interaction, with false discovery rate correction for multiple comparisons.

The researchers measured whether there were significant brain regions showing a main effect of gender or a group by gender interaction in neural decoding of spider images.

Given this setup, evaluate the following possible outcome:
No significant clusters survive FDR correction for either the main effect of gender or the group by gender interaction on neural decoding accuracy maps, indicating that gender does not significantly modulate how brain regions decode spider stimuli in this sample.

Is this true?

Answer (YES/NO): YES